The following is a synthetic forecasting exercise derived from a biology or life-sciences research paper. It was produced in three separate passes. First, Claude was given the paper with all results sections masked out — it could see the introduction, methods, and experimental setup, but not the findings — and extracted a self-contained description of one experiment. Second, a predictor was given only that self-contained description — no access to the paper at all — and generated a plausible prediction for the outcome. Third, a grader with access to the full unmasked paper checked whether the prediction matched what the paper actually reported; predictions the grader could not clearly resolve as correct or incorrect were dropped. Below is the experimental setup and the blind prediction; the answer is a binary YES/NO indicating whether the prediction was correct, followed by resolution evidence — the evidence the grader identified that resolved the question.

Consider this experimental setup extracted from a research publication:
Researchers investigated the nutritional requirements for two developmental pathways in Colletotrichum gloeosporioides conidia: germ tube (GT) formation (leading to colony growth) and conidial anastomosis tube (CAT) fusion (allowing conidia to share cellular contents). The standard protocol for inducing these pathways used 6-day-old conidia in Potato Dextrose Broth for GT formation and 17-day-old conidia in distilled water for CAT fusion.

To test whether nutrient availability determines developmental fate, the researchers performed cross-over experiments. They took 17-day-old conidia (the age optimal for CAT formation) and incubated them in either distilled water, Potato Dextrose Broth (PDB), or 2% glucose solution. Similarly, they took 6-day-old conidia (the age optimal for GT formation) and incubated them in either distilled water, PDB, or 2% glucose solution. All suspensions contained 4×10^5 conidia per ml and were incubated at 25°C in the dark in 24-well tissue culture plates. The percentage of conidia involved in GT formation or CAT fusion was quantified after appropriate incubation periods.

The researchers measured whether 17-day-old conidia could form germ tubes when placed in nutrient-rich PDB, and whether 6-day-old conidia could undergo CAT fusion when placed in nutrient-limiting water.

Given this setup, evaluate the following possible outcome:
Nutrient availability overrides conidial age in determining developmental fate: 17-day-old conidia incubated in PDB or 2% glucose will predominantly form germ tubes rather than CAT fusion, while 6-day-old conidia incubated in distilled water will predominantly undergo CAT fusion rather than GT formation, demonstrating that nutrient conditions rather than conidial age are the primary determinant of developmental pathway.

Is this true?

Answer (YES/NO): NO